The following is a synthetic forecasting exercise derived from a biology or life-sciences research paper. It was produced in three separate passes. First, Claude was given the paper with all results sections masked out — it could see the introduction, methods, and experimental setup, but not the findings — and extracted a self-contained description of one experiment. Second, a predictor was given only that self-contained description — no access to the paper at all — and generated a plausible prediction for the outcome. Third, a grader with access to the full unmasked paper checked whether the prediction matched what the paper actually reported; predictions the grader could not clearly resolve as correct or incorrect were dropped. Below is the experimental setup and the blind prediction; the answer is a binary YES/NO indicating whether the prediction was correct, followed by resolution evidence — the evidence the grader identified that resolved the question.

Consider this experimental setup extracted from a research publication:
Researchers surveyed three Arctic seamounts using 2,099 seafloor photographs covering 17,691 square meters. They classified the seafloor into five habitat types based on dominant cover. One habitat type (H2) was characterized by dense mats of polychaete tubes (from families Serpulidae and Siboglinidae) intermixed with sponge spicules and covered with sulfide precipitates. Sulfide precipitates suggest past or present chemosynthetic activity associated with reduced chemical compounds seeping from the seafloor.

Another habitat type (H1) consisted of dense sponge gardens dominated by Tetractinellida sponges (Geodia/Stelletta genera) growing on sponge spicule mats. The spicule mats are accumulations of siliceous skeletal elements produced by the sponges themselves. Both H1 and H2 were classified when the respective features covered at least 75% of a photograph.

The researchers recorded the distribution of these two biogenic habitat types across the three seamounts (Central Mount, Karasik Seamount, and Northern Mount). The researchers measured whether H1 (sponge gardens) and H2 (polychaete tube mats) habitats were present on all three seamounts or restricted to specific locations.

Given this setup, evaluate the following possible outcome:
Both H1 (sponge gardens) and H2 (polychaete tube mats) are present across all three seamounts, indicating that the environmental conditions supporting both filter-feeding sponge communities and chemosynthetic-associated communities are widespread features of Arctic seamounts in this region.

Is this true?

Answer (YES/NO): NO